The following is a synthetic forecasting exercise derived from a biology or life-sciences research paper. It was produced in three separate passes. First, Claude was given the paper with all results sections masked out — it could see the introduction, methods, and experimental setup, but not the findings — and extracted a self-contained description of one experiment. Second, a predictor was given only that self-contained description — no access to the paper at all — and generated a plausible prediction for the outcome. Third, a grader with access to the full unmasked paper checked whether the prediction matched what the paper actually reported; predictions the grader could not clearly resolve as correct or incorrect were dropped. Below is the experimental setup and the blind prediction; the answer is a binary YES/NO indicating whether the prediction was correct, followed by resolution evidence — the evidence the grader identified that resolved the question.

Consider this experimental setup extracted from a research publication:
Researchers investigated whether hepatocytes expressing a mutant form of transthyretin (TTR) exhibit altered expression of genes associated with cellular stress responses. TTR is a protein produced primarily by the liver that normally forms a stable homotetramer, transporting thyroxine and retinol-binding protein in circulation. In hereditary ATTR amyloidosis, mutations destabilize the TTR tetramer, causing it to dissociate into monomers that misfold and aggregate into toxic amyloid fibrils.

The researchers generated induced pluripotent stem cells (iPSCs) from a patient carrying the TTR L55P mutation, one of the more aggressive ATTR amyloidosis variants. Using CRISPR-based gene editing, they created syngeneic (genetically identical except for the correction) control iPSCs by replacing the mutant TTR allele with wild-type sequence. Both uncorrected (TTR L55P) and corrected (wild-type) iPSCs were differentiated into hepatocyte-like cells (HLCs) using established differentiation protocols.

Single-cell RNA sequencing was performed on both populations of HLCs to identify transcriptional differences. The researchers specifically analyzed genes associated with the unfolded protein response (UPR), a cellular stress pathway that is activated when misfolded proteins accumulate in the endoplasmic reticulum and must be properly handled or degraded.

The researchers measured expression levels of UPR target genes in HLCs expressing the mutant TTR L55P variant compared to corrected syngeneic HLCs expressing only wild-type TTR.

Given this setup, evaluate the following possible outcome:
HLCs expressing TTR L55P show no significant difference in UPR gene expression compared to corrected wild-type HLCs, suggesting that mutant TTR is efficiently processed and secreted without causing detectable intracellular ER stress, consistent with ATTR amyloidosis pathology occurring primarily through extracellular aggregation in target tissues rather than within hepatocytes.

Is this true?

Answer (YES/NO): NO